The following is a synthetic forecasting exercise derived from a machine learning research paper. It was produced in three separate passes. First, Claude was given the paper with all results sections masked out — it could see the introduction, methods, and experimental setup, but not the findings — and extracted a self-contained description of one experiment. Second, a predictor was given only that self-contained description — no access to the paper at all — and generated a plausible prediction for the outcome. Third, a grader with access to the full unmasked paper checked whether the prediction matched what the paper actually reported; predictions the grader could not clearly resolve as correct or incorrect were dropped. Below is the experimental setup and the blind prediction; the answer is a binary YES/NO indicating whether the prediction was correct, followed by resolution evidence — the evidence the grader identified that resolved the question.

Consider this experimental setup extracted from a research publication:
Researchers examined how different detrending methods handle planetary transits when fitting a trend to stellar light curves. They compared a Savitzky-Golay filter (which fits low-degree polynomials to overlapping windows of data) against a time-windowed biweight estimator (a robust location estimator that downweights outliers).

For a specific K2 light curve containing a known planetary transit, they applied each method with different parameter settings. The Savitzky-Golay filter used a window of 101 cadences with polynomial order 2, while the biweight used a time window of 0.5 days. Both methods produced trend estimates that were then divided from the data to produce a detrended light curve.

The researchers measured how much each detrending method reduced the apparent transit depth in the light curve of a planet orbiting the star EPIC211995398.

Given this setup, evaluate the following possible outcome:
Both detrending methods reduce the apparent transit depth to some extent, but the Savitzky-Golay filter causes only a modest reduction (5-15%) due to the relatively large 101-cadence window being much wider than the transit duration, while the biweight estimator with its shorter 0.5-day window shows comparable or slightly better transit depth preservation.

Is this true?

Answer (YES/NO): NO